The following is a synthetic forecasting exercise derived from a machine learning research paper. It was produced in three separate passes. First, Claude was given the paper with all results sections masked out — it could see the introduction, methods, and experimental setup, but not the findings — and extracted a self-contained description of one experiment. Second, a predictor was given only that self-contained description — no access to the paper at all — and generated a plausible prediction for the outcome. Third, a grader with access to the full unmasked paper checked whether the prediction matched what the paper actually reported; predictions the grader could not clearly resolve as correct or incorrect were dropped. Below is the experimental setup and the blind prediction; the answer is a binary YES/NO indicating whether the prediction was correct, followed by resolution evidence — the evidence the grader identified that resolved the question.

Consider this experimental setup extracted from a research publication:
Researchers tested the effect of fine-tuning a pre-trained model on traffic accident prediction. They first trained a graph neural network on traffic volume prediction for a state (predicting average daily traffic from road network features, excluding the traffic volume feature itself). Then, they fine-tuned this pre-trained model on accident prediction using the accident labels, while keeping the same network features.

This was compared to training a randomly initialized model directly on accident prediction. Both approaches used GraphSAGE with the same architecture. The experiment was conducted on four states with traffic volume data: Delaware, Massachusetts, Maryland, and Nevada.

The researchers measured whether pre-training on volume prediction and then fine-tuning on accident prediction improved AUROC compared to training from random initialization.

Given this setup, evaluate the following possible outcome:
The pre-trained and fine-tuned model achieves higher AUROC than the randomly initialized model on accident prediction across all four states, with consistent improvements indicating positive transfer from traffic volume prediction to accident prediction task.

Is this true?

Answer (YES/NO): YES